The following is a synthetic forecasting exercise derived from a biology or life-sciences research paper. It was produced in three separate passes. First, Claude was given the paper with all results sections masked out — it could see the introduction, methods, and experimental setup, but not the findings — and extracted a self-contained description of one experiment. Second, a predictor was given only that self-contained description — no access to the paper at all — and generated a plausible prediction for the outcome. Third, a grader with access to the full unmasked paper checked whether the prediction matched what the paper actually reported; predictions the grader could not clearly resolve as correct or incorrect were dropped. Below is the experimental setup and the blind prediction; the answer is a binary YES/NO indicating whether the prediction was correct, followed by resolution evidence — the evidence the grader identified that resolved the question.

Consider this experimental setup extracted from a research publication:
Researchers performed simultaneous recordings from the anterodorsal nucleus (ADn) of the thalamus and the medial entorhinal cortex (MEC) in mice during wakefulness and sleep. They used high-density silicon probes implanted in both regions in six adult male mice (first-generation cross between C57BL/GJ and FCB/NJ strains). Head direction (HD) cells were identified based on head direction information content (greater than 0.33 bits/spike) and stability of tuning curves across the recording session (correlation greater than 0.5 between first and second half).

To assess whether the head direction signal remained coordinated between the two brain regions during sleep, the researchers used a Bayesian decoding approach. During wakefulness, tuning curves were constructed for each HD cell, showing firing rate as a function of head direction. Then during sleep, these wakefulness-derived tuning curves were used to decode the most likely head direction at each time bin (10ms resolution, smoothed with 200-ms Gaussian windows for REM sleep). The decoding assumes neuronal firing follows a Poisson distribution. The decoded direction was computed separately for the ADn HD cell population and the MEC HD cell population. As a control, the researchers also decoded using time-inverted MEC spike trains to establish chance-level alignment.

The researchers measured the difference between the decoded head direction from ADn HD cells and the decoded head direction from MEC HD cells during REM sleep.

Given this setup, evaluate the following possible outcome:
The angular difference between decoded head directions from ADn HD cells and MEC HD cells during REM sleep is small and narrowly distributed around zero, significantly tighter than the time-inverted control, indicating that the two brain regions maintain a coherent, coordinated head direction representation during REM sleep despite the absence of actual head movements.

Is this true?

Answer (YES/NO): YES